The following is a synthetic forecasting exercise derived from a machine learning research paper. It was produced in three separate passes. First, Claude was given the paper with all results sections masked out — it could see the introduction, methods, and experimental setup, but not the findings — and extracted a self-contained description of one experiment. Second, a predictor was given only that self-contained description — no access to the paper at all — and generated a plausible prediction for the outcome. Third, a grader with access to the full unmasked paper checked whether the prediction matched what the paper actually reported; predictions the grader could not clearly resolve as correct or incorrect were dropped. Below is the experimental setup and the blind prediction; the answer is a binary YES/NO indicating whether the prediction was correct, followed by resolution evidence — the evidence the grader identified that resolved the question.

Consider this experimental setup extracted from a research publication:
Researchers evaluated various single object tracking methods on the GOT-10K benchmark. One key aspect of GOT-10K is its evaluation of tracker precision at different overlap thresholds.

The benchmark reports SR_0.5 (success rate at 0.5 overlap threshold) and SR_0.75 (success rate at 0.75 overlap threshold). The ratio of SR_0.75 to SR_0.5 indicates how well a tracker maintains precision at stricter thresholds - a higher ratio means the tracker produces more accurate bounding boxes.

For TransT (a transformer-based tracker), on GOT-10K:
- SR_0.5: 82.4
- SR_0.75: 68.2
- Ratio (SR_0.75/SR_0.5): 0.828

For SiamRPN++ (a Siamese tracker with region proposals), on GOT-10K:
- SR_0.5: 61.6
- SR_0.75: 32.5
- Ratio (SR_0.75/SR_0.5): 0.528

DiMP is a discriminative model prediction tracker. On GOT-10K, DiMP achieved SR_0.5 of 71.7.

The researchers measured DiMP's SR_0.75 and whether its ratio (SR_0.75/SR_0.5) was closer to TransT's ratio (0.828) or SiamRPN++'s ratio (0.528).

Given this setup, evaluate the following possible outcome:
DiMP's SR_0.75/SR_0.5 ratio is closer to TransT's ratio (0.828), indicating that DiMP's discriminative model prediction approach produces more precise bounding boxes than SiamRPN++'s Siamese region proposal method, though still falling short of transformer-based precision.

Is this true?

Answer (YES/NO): YES